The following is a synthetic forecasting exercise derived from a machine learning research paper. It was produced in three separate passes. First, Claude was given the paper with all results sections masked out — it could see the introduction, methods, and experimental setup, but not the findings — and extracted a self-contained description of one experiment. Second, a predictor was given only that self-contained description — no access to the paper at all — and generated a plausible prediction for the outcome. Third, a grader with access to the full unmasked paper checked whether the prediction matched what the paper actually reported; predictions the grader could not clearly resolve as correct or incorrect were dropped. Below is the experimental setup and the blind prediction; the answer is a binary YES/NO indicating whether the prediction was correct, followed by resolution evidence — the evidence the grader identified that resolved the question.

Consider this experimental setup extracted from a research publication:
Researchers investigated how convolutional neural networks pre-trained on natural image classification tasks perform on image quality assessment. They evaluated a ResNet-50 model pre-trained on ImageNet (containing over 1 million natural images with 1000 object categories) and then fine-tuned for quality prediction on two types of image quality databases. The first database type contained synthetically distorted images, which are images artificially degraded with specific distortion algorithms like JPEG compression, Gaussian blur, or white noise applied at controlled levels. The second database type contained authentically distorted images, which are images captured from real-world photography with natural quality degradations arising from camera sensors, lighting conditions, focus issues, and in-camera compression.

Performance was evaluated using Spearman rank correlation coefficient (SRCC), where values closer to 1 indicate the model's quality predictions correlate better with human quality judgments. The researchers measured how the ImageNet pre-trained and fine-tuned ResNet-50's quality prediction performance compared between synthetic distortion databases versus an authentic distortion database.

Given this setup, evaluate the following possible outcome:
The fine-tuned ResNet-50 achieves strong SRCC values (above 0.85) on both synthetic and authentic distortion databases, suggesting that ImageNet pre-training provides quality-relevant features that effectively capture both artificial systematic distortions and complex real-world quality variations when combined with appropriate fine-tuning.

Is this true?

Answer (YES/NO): NO